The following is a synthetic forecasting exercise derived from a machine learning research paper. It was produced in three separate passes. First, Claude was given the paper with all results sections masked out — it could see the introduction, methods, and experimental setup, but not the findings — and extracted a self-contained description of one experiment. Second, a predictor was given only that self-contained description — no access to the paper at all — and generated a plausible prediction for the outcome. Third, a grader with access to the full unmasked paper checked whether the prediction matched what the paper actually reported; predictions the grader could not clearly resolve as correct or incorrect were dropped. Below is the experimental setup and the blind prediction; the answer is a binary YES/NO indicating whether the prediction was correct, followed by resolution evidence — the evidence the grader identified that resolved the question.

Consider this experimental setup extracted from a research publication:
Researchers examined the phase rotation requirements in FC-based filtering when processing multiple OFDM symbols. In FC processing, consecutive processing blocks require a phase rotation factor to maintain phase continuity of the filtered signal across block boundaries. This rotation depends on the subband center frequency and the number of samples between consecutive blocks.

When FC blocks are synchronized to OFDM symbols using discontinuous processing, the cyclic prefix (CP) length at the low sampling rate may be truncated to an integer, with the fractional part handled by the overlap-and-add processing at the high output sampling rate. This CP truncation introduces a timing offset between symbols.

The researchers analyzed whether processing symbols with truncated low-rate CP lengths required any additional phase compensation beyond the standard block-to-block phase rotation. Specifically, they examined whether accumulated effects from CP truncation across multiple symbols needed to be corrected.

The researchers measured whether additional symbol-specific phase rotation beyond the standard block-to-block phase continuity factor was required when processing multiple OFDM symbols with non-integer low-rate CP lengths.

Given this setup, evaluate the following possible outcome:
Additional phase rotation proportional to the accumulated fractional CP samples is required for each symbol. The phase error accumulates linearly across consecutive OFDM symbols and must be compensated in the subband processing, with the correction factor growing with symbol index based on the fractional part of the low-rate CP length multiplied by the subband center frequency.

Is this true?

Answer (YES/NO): NO